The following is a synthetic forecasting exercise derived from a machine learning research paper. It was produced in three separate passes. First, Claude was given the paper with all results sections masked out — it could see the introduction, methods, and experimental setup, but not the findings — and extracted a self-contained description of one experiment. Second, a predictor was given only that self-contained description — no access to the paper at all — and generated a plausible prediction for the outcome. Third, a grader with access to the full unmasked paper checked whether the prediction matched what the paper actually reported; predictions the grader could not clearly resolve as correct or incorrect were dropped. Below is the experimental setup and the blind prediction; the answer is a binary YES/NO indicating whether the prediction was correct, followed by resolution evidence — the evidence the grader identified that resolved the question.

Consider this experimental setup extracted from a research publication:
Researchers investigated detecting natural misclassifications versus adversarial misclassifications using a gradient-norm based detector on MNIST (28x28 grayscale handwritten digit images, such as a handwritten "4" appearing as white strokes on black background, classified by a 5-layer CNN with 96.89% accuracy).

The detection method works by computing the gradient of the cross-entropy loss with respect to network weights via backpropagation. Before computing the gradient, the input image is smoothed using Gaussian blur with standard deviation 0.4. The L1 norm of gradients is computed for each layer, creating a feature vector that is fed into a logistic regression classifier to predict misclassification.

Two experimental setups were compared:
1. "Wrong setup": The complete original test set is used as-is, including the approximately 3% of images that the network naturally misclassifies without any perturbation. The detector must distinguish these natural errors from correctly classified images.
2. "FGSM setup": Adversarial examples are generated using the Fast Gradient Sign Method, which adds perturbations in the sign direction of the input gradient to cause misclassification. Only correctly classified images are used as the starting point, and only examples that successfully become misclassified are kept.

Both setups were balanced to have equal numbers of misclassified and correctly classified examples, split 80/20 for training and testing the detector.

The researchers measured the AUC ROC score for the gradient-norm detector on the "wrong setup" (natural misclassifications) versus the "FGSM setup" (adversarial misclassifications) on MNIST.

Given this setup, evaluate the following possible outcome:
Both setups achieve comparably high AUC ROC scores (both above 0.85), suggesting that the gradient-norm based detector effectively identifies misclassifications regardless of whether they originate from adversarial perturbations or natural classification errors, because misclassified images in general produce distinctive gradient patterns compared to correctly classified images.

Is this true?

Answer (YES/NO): YES